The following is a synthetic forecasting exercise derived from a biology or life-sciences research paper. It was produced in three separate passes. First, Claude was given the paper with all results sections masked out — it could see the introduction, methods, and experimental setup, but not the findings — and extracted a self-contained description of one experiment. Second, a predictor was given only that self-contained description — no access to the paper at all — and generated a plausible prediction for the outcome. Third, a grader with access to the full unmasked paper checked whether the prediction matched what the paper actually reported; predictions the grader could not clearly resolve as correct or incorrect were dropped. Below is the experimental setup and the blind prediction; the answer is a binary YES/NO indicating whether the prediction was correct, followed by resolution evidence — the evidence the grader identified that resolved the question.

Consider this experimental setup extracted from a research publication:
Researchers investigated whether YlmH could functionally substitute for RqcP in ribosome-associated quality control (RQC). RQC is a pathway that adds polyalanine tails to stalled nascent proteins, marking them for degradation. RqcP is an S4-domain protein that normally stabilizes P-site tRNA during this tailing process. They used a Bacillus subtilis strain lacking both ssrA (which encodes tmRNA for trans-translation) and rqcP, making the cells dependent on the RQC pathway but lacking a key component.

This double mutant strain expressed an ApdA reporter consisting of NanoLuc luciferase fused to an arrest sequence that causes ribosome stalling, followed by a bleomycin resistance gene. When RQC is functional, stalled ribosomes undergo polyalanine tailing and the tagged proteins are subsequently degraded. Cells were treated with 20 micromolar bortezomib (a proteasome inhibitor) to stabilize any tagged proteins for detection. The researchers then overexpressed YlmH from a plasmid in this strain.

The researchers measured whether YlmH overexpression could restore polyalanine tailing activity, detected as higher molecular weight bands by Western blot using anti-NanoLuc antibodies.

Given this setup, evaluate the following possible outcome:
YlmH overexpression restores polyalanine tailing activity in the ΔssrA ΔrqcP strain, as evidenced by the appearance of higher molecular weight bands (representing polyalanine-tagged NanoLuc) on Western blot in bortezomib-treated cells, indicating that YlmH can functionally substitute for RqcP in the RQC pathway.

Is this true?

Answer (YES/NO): YES